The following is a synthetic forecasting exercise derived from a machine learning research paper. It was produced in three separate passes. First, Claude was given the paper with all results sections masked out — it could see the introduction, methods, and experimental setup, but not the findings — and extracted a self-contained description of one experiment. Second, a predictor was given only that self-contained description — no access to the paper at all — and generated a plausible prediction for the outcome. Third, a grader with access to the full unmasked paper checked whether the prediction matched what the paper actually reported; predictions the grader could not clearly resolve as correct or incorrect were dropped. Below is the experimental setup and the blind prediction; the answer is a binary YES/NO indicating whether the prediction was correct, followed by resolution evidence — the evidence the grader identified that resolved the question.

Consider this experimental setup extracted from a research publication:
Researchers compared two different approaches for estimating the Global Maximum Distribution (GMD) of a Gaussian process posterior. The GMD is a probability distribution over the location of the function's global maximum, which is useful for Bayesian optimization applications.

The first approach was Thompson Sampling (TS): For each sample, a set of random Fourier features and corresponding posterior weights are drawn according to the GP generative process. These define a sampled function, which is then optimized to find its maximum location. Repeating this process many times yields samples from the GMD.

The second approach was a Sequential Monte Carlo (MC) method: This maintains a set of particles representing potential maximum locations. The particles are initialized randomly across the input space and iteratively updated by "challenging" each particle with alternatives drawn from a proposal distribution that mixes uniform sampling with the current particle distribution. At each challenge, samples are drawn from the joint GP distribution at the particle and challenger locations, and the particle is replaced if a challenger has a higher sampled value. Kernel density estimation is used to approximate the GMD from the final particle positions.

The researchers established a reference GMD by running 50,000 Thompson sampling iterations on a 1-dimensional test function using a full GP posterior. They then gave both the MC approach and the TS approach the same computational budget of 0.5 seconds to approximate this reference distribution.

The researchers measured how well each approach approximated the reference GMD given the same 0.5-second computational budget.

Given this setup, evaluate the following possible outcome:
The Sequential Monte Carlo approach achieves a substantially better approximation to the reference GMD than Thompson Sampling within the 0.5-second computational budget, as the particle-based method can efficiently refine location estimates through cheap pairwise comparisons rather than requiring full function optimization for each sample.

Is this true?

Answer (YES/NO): YES